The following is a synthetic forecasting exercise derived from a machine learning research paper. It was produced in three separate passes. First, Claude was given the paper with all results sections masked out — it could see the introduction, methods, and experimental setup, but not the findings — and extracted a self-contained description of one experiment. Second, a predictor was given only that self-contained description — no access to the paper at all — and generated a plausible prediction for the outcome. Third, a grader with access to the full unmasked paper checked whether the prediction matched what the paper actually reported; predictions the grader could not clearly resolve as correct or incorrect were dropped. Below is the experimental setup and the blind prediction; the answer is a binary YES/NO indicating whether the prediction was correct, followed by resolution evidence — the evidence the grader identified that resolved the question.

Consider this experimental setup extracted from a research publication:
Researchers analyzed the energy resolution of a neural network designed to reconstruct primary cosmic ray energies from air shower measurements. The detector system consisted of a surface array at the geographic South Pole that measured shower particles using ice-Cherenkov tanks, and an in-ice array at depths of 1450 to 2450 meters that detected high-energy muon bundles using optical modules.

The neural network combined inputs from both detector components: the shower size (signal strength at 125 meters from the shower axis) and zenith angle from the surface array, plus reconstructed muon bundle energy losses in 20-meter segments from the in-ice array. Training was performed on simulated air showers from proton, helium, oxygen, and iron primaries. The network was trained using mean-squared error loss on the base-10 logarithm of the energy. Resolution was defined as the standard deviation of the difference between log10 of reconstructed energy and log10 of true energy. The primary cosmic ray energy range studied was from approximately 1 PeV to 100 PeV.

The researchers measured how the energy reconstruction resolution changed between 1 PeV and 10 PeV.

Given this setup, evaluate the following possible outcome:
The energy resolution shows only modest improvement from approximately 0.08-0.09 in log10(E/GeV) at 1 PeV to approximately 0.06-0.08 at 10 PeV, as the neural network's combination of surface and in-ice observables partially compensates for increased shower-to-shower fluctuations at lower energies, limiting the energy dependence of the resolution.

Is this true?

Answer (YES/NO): NO